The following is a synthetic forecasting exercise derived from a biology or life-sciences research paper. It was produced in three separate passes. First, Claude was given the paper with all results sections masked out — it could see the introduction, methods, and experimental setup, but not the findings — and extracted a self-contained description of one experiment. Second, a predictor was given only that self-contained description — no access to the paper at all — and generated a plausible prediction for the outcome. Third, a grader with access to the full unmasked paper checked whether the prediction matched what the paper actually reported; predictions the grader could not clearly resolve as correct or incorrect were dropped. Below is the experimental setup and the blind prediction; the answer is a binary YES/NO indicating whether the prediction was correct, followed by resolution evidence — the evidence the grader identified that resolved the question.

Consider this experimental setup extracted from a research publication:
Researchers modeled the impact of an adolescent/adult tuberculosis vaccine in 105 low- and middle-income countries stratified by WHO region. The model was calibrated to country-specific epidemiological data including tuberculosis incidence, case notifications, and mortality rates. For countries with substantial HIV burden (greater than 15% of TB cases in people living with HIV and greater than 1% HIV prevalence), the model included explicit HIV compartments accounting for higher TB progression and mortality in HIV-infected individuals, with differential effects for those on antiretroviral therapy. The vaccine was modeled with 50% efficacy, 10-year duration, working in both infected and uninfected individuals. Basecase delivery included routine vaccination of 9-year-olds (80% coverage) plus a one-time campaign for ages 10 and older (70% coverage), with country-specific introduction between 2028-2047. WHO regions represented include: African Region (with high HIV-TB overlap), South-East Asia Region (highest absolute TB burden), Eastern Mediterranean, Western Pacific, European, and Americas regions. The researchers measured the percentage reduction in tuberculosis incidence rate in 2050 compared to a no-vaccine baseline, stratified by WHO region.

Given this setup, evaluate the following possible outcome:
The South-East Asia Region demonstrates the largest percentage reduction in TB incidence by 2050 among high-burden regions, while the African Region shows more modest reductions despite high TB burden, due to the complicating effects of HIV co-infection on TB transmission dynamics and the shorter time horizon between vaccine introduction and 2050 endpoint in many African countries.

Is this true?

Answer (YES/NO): NO